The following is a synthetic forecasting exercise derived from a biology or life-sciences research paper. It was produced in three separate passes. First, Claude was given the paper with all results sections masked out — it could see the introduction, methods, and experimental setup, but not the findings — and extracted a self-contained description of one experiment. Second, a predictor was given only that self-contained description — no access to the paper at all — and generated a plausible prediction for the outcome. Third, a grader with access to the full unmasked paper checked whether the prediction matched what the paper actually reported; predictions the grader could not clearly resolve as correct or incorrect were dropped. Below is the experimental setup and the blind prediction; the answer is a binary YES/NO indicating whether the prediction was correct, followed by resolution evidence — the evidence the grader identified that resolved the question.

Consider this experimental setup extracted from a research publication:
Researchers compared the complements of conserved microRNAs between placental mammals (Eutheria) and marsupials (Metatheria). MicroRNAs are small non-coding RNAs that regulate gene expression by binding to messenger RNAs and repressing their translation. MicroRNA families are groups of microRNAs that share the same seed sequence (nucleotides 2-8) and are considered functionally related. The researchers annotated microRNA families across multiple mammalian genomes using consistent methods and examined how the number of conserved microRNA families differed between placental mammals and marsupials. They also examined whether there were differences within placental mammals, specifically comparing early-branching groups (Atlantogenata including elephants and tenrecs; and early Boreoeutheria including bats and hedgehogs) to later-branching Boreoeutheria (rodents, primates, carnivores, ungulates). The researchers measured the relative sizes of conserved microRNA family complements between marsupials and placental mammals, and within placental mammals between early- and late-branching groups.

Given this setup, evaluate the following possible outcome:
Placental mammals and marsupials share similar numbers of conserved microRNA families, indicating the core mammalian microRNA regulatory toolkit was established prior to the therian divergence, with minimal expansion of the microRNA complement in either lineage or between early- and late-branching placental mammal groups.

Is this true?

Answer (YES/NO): NO